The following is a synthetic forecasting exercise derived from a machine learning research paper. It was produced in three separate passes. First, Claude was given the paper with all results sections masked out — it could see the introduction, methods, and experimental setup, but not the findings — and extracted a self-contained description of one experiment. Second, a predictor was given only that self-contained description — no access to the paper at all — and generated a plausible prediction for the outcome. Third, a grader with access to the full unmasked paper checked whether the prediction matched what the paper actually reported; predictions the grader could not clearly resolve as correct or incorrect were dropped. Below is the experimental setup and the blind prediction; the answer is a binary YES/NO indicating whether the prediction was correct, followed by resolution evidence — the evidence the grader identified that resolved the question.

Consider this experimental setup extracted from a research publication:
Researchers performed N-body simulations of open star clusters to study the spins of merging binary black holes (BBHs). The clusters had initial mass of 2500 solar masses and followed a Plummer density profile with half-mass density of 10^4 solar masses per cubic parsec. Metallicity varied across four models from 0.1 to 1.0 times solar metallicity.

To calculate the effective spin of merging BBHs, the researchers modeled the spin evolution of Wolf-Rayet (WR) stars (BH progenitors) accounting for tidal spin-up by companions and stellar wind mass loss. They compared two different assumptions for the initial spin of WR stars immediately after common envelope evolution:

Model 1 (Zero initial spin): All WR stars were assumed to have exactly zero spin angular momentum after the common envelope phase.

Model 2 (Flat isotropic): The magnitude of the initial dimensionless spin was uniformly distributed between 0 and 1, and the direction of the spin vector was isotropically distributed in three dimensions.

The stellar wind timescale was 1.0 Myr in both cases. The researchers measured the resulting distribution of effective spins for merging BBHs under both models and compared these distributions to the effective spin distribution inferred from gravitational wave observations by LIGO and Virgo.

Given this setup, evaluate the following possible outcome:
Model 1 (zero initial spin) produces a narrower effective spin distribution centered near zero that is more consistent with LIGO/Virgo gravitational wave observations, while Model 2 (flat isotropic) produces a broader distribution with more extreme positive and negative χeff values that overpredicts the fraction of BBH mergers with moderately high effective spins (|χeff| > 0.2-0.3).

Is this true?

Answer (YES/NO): NO